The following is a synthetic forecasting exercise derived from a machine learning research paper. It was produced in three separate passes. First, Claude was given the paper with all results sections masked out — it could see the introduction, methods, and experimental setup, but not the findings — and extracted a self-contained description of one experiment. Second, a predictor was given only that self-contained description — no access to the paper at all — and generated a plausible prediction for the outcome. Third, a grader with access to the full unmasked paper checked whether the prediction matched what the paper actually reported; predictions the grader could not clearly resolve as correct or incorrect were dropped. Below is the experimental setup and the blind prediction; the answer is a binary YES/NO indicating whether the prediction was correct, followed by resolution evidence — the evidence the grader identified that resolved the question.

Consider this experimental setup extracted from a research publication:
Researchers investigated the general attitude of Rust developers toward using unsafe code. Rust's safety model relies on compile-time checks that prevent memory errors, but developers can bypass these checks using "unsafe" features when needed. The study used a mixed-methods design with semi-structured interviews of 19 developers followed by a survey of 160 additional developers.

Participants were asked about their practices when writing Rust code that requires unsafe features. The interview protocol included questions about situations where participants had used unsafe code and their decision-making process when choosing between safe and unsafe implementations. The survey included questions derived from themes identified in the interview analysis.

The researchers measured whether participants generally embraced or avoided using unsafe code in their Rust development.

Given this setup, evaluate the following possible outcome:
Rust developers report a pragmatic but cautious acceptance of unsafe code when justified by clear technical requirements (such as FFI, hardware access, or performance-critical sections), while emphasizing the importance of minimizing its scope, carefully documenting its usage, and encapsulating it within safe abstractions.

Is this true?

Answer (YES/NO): YES